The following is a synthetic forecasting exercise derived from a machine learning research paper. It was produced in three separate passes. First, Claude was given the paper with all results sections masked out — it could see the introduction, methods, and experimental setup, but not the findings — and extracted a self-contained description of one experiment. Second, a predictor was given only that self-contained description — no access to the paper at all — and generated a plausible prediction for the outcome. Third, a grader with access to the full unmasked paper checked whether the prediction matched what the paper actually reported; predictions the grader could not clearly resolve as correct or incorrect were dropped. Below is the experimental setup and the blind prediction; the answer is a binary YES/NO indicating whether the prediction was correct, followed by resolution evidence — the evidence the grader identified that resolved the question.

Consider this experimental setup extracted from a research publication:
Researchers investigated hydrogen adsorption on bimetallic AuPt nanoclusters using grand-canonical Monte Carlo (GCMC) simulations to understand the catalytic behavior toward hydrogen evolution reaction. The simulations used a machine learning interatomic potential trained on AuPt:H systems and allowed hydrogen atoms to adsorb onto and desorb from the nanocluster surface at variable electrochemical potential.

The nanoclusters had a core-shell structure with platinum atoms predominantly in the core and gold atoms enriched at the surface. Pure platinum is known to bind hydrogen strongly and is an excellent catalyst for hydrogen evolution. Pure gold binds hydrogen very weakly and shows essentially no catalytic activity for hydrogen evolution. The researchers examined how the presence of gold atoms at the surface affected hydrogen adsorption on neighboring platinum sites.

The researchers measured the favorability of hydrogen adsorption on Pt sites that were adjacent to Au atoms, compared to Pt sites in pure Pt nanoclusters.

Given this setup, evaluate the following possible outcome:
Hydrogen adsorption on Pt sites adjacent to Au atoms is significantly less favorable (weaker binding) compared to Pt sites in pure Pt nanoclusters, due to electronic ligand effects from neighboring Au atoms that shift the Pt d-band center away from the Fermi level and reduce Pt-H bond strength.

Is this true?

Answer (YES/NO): NO